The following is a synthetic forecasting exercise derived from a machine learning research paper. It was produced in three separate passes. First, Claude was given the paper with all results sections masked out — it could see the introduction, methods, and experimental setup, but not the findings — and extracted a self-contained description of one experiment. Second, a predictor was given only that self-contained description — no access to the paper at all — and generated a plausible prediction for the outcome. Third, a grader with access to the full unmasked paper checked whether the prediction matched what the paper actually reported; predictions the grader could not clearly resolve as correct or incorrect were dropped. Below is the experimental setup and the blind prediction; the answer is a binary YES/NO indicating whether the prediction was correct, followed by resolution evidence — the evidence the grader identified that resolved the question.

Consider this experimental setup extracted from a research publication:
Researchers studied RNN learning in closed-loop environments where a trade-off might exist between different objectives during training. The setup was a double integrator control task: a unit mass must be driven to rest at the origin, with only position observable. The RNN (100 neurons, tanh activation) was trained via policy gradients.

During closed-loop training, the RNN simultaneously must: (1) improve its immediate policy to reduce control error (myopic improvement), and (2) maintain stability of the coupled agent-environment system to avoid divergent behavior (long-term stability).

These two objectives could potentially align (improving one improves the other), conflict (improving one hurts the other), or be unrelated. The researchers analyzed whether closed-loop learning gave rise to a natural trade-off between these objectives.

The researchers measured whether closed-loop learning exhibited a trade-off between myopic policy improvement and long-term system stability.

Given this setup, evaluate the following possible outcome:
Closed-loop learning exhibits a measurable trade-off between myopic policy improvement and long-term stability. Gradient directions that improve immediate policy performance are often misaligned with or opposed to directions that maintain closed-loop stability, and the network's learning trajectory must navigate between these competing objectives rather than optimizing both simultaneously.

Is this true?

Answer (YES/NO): YES